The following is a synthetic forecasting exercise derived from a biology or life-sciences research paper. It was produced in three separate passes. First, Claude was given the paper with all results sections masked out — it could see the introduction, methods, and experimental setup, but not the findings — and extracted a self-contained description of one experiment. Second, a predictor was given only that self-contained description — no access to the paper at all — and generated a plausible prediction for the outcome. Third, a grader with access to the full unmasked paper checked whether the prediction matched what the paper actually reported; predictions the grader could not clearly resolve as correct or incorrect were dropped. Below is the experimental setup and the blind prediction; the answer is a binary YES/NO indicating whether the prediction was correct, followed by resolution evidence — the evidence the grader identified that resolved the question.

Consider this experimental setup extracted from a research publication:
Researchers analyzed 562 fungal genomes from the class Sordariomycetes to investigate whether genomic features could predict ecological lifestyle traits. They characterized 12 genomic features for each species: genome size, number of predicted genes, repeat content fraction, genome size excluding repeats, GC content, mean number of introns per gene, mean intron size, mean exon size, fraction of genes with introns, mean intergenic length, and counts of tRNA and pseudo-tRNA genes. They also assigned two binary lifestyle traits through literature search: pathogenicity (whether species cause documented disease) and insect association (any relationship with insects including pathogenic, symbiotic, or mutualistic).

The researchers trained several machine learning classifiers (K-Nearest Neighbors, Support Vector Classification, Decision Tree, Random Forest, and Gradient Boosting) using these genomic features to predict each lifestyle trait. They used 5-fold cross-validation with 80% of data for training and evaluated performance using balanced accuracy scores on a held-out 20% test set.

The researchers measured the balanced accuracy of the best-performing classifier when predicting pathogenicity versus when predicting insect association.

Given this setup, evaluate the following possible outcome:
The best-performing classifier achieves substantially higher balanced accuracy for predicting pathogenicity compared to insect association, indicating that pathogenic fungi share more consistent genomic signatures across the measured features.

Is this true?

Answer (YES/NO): NO